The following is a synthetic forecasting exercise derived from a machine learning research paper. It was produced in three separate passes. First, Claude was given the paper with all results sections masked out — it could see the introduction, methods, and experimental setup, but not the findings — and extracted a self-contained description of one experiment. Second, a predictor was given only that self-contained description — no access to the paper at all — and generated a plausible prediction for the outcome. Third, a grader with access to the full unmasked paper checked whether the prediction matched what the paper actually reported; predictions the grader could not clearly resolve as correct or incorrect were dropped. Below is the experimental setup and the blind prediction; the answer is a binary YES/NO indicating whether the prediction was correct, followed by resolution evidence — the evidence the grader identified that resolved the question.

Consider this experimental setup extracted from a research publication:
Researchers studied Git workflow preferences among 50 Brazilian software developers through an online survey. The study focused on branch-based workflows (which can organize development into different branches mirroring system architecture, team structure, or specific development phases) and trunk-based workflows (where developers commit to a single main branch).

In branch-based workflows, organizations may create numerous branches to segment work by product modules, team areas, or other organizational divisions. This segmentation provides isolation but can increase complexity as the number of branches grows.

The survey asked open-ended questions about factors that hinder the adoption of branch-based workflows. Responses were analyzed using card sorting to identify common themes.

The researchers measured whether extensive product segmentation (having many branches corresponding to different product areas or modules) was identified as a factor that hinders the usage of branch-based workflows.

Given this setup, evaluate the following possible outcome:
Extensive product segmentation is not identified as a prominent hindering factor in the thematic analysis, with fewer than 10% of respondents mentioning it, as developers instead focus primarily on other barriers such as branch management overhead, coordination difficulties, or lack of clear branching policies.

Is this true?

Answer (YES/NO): NO